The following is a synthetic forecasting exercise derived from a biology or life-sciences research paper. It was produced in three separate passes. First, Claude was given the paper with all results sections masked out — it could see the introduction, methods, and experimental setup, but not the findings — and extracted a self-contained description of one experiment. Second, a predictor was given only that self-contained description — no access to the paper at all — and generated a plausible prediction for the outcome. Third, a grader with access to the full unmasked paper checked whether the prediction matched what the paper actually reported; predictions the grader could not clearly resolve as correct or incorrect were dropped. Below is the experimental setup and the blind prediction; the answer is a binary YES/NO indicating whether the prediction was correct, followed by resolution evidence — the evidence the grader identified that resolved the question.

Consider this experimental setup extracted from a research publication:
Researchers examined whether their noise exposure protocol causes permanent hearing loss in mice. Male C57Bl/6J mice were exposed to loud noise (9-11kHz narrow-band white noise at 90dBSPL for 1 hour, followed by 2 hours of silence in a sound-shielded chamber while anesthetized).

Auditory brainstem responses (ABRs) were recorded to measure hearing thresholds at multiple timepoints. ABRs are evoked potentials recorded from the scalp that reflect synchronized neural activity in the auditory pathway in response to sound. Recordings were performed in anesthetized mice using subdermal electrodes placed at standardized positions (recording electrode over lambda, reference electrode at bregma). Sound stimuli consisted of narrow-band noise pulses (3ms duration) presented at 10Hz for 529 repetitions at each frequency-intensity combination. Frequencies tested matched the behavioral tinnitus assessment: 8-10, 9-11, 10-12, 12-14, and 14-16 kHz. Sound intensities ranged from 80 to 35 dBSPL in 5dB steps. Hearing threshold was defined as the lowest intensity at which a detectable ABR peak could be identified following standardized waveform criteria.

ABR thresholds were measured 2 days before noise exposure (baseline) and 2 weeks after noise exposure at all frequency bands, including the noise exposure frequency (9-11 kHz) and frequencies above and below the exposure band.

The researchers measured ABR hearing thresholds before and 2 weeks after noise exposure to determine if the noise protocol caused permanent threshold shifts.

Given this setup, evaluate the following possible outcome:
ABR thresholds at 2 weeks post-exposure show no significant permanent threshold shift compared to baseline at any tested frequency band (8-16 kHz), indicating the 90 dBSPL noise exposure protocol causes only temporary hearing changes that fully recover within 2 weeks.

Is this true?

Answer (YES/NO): YES